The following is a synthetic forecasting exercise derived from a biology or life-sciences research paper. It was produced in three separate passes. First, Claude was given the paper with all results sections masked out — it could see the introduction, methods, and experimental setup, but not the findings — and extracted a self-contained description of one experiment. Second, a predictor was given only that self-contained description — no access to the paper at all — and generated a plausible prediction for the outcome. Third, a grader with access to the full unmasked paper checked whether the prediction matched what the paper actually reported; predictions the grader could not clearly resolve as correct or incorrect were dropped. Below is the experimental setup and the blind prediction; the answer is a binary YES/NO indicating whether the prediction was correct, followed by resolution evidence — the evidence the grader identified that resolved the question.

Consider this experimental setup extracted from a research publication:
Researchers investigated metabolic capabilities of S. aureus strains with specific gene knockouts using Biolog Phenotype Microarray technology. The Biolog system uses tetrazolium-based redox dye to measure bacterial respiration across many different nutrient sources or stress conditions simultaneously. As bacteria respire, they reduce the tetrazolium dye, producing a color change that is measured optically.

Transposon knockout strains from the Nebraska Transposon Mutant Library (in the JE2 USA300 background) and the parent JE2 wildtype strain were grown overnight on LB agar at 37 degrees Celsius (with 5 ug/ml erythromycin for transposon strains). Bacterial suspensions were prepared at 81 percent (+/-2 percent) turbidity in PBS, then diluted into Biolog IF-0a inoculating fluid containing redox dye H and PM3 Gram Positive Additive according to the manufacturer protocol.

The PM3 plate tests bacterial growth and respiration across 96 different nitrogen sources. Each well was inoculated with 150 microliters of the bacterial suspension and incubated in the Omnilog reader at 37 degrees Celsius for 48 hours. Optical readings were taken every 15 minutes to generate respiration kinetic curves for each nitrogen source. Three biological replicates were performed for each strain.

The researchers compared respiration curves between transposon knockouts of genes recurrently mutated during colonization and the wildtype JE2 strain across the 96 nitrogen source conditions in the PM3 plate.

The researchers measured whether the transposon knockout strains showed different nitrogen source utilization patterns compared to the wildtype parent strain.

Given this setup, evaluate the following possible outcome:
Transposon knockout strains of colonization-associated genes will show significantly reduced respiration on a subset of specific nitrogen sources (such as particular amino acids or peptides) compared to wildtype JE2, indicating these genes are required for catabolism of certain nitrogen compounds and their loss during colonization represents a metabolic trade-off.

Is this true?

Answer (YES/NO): NO